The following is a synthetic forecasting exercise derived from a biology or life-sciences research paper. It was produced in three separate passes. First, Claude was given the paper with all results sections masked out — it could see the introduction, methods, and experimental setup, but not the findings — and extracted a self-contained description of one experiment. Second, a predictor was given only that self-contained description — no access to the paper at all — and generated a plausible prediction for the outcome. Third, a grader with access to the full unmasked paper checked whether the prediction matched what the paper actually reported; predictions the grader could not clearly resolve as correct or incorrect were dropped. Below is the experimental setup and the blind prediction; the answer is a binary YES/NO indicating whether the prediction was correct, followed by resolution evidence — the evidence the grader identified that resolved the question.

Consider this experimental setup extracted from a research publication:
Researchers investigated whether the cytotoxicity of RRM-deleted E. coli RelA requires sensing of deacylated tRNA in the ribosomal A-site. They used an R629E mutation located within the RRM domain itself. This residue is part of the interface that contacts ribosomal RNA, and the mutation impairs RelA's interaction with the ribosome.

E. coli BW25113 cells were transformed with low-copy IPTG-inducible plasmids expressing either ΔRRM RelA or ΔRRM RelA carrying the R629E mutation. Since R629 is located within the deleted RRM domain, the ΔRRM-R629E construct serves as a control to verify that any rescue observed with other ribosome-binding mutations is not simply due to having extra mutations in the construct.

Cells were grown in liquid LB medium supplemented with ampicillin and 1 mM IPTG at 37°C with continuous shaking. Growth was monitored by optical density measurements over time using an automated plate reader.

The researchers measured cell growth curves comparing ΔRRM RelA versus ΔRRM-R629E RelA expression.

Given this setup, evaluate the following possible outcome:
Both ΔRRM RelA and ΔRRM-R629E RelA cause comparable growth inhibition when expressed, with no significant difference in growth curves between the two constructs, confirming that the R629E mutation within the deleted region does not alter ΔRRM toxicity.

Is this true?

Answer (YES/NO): NO